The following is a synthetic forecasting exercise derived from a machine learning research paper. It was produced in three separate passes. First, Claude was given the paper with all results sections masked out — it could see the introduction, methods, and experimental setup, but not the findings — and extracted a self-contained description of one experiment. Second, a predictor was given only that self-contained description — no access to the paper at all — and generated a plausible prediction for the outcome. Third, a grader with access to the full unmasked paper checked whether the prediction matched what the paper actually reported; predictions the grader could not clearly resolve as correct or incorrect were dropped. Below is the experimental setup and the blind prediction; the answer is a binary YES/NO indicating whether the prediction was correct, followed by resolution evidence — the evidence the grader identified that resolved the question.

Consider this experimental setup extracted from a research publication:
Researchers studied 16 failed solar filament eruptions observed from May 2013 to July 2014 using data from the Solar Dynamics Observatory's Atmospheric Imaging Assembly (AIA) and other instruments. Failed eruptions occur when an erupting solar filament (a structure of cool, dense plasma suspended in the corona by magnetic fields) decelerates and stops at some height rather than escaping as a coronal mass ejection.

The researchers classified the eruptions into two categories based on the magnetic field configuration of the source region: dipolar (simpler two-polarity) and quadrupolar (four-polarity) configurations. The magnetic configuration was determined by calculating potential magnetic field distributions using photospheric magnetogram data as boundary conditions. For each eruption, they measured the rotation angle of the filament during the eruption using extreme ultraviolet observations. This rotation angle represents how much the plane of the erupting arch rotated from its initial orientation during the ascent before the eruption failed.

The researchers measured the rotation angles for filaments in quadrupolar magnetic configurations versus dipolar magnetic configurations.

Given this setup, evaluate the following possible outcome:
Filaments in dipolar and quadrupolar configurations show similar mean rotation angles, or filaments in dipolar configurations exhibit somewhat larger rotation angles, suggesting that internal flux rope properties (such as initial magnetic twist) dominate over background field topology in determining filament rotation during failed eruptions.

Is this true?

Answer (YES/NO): NO